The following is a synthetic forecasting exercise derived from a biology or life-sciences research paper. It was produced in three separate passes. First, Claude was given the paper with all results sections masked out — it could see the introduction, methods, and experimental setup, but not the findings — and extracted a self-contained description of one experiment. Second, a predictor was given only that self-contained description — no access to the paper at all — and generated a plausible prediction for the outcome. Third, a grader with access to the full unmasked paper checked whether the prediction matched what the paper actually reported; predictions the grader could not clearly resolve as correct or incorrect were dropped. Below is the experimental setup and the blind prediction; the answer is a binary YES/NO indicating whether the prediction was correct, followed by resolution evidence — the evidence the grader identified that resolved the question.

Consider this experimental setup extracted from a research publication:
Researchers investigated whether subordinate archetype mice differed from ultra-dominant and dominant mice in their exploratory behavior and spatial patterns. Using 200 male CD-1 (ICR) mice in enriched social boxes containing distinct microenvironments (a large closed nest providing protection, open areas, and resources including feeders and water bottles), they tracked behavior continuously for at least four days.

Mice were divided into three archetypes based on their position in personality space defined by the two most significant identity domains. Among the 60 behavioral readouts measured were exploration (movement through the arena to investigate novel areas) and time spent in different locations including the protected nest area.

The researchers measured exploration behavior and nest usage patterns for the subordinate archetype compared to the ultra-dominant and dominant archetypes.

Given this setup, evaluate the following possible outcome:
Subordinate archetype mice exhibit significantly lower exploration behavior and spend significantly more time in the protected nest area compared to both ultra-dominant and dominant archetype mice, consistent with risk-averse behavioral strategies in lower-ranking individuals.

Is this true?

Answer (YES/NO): YES